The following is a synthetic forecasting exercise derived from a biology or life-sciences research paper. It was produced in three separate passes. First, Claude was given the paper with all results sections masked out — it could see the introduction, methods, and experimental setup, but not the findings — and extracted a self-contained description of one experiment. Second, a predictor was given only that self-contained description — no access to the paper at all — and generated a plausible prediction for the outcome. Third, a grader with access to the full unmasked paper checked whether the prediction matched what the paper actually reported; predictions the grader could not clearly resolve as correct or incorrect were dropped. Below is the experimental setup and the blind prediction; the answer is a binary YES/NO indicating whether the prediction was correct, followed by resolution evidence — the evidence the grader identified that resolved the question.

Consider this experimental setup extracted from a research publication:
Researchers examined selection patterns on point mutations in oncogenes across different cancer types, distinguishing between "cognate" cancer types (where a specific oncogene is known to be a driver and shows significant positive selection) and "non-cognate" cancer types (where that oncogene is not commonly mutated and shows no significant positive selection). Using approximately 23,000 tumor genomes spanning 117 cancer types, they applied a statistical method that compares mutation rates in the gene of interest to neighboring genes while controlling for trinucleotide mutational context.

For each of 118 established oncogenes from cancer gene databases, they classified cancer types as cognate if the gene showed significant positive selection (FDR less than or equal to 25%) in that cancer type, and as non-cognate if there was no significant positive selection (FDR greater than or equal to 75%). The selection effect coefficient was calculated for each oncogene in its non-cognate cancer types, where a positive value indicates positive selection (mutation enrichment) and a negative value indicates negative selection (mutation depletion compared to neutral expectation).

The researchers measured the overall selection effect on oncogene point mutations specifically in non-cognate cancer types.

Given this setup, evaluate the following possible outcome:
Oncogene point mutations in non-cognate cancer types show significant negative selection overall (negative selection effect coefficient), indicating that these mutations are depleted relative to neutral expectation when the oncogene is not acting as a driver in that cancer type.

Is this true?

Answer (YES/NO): NO